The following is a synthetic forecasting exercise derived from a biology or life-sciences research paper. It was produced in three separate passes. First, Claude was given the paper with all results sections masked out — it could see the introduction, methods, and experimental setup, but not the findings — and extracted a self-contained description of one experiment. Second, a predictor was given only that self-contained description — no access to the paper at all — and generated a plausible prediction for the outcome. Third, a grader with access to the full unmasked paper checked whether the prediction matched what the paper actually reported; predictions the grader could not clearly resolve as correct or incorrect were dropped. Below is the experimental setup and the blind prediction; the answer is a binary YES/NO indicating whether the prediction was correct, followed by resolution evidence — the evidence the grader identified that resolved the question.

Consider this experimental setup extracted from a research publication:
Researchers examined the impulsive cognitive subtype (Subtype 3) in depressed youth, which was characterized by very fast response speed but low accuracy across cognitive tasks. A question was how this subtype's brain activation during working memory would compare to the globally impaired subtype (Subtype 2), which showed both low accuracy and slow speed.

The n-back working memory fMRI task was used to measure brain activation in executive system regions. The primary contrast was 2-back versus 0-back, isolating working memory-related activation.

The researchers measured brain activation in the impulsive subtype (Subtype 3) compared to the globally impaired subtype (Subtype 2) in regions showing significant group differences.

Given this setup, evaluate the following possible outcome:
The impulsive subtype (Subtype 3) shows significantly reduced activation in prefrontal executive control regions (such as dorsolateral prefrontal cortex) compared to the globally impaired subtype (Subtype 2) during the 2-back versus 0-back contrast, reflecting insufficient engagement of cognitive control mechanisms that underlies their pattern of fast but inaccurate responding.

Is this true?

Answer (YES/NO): NO